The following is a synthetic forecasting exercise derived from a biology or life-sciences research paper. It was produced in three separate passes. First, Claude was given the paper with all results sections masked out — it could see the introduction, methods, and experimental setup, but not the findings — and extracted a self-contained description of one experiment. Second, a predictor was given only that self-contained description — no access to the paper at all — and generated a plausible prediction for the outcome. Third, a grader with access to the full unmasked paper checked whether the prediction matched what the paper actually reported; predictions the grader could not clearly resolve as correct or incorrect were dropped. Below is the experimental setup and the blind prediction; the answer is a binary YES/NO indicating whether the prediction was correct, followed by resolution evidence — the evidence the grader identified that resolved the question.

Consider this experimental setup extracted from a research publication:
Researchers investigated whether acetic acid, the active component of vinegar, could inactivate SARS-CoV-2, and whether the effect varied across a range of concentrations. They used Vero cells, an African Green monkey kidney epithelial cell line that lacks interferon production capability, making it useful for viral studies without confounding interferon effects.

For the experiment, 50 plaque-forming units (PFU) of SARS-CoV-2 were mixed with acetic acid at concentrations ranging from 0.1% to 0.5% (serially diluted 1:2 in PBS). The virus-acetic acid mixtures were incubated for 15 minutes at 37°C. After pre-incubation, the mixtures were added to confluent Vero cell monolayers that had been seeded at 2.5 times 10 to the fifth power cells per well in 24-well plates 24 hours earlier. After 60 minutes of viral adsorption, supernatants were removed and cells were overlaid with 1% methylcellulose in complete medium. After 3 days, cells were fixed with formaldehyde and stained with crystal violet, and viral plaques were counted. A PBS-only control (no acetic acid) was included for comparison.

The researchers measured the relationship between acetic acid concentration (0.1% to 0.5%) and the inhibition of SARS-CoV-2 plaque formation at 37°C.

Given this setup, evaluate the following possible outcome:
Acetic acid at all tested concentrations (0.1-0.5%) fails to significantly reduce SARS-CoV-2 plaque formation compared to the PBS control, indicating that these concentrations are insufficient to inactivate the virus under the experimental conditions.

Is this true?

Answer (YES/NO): NO